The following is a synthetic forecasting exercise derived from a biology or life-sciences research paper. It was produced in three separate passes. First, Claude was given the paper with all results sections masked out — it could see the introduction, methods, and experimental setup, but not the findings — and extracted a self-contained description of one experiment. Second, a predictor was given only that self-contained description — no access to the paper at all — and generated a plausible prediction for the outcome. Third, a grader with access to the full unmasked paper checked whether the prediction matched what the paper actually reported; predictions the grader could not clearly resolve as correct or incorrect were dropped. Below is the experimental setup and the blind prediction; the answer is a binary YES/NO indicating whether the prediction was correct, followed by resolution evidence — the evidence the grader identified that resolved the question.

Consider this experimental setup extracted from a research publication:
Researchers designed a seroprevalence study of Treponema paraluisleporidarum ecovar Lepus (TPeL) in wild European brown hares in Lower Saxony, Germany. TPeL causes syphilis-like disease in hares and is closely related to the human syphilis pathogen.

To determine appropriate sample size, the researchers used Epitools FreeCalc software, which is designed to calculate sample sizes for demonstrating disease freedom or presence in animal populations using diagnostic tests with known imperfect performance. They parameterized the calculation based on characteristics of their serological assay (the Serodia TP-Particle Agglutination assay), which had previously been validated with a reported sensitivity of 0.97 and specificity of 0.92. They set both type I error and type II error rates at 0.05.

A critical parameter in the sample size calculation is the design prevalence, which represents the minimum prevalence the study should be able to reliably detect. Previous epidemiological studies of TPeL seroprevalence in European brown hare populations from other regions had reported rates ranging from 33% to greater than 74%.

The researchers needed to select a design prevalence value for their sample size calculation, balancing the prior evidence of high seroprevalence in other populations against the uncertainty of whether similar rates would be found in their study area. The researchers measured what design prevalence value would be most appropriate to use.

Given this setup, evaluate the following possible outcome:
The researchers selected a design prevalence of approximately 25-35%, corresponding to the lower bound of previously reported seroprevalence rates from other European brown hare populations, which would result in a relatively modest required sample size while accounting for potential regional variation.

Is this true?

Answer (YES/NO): YES